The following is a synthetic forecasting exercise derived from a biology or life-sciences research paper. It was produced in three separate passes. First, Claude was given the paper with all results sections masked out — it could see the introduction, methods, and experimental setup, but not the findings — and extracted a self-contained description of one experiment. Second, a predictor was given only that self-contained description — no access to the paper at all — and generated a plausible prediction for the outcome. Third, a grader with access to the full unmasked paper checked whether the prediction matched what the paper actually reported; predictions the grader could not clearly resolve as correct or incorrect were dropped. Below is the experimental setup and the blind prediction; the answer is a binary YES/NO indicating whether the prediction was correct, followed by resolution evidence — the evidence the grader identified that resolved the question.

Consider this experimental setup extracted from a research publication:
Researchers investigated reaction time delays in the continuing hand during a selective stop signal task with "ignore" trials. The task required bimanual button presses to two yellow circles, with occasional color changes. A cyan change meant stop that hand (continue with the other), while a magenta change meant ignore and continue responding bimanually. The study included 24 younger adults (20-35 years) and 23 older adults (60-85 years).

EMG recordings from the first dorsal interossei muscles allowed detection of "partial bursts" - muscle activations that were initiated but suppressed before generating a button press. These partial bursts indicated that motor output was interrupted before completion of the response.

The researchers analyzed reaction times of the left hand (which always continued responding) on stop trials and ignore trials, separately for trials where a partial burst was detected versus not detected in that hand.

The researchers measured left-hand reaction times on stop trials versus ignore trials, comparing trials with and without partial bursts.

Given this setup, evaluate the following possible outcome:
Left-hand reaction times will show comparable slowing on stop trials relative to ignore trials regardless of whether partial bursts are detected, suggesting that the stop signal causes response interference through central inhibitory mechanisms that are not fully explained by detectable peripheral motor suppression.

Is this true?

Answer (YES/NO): NO